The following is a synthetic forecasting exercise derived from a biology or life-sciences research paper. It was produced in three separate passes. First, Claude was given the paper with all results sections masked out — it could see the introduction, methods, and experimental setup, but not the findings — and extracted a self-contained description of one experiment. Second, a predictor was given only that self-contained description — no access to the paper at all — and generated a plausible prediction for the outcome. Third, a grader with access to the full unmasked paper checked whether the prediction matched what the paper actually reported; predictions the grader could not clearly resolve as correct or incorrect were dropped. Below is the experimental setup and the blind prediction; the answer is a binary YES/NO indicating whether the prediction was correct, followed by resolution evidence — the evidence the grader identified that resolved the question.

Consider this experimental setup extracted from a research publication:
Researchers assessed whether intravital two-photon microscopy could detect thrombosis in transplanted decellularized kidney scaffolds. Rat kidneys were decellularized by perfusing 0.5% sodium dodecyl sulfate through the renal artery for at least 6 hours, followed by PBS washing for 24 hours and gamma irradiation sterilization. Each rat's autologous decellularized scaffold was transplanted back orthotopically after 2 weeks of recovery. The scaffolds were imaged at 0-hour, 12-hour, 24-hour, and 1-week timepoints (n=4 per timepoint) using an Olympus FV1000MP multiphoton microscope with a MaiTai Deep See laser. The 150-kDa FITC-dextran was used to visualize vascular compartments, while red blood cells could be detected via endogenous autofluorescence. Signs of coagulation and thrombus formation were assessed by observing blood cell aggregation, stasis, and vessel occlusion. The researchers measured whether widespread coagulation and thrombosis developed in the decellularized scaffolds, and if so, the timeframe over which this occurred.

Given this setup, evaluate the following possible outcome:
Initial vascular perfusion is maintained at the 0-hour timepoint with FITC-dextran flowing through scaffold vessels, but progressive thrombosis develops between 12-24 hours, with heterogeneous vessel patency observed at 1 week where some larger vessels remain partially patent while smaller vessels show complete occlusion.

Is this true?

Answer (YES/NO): NO